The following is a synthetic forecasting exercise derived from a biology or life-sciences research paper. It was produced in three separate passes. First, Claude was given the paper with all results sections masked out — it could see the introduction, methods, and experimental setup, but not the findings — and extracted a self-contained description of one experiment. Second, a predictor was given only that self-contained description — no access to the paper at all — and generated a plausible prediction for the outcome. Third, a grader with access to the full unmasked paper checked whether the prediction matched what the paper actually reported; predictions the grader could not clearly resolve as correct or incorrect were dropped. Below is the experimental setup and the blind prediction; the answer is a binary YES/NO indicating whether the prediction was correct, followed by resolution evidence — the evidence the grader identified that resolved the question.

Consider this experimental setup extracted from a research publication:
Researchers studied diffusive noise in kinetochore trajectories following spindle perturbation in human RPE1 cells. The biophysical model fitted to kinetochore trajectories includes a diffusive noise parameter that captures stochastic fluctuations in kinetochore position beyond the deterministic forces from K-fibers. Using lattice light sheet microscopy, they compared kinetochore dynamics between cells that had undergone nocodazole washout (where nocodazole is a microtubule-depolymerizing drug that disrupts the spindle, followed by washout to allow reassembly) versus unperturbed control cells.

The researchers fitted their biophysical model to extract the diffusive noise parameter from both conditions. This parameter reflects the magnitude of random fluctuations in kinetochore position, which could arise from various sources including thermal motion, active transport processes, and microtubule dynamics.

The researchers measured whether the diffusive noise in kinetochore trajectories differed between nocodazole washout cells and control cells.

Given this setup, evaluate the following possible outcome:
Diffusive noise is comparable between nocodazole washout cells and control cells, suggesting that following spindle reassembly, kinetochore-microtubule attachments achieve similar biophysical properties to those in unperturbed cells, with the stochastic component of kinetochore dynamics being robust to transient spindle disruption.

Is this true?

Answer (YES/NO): NO